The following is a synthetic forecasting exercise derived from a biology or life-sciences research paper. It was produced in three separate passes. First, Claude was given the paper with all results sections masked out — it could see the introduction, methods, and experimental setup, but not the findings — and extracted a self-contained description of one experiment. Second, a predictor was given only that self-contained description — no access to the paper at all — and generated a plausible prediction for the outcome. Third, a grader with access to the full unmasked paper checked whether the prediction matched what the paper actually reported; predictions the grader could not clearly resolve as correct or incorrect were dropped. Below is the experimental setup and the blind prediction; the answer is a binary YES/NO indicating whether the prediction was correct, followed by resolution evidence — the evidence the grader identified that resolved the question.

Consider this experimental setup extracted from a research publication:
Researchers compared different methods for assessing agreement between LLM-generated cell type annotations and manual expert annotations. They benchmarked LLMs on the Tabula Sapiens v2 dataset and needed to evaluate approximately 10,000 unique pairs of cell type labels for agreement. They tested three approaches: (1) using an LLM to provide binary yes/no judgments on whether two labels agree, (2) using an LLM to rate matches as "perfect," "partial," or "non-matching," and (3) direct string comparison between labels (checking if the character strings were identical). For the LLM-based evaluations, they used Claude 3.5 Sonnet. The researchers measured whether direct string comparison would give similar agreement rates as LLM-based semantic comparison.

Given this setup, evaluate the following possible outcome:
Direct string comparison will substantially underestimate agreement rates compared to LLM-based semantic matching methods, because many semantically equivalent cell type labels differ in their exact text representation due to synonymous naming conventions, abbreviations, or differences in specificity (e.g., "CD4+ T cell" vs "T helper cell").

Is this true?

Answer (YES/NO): YES